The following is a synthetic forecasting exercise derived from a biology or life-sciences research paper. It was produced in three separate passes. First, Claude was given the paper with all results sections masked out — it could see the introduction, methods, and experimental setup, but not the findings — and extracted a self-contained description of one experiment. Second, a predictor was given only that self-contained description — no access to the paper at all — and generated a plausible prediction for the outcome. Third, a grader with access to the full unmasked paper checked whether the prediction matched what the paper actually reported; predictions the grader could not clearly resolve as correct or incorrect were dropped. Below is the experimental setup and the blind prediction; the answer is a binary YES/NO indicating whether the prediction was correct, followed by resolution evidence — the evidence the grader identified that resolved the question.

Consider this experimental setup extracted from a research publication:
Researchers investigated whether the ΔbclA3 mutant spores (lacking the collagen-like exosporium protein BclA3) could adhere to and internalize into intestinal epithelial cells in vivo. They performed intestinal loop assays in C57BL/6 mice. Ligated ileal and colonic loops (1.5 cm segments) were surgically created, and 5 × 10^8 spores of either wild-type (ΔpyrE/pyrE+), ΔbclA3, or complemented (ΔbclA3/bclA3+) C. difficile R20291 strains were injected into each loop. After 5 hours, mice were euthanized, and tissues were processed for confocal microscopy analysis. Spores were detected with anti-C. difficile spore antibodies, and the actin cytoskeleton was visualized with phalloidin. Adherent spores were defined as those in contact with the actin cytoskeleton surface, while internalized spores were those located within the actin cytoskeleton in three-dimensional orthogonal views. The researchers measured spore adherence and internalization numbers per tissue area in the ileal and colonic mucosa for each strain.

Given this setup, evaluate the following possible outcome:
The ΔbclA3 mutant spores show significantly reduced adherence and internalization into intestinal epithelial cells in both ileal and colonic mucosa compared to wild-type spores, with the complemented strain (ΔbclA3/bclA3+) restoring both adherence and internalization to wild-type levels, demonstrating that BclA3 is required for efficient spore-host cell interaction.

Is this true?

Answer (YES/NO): NO